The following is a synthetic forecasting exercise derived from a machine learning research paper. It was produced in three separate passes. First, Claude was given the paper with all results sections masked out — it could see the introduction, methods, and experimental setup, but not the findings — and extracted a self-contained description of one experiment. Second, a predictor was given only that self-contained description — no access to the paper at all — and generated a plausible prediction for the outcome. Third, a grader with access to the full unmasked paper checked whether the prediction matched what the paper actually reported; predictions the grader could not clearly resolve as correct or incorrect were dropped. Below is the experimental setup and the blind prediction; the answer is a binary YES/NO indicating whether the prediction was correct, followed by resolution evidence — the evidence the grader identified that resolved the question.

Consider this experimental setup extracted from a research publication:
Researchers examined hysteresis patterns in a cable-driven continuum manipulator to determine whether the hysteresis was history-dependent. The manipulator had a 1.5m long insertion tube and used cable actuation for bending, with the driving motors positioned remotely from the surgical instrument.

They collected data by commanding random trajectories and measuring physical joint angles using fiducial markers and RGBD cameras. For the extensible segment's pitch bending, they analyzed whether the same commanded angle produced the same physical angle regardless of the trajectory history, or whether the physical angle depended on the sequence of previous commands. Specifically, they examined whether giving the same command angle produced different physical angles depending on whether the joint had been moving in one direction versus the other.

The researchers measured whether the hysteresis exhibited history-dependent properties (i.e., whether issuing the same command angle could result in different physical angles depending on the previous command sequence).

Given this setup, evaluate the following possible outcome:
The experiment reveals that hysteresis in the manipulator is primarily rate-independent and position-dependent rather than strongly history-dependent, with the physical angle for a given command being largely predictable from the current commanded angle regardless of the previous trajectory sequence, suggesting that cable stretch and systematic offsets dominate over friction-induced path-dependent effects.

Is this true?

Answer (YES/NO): NO